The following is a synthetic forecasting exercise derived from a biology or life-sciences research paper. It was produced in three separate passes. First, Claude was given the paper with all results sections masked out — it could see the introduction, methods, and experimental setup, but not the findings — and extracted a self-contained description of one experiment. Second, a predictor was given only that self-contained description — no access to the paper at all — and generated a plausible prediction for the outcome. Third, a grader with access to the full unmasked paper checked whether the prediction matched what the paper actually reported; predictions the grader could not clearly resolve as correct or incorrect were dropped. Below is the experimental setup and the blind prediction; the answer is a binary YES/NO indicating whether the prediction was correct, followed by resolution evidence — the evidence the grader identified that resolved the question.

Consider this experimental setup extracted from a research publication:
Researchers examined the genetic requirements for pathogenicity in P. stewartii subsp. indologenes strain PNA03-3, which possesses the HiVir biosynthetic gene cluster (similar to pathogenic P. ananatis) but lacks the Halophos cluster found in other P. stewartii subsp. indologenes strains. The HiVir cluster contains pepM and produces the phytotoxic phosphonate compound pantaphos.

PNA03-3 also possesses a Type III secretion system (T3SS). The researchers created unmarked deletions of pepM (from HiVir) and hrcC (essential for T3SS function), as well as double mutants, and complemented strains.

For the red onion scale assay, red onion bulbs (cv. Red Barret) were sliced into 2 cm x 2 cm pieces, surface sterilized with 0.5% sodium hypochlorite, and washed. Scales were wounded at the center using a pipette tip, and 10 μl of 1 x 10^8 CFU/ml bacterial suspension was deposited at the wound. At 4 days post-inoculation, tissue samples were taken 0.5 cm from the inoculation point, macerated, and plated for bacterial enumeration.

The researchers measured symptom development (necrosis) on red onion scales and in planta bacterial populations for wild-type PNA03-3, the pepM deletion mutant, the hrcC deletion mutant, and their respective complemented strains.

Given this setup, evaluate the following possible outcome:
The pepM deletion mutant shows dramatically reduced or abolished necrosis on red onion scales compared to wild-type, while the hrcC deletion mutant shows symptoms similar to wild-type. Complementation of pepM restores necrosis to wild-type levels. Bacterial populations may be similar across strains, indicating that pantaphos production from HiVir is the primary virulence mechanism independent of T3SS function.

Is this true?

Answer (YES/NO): NO